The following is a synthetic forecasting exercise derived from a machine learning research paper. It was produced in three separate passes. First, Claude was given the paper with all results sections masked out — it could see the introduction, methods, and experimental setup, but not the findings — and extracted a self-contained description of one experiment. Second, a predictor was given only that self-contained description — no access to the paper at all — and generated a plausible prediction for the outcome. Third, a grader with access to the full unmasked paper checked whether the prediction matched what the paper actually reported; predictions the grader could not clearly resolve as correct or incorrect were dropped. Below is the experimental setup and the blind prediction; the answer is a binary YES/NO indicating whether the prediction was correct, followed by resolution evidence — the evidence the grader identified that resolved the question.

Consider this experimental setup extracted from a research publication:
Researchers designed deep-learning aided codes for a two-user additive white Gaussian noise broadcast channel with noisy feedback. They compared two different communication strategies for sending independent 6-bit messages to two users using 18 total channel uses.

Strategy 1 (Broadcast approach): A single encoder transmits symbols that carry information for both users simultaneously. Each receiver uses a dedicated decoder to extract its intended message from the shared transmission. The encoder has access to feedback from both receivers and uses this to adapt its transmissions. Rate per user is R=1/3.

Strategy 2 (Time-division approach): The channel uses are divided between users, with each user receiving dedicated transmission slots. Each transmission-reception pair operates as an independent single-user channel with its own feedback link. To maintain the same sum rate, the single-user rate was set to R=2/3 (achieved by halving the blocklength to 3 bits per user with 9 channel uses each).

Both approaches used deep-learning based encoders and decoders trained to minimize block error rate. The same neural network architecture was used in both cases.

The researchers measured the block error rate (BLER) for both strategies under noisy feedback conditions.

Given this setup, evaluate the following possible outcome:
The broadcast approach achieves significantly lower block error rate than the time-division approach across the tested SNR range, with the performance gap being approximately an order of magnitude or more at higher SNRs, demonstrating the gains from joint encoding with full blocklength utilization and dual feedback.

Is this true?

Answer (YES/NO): NO